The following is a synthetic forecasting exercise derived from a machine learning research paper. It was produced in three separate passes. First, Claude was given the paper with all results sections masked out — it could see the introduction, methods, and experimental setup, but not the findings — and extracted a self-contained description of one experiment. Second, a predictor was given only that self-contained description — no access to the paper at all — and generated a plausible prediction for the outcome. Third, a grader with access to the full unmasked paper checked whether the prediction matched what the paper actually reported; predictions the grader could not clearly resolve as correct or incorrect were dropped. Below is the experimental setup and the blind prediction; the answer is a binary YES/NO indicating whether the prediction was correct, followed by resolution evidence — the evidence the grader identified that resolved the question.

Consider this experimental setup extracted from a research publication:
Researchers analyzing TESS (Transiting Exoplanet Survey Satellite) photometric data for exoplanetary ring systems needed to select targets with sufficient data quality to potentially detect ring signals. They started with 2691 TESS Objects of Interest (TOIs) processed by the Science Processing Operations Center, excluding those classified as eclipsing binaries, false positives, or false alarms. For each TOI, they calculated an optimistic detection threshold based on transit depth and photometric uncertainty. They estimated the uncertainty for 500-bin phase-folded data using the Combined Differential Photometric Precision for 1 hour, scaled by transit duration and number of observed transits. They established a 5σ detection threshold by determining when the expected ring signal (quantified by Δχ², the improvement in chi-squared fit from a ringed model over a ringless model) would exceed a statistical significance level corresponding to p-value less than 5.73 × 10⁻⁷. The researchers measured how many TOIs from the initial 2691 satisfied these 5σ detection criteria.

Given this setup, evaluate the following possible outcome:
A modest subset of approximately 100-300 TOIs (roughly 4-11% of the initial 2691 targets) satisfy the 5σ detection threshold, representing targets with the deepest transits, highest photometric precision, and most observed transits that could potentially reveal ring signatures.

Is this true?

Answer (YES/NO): NO